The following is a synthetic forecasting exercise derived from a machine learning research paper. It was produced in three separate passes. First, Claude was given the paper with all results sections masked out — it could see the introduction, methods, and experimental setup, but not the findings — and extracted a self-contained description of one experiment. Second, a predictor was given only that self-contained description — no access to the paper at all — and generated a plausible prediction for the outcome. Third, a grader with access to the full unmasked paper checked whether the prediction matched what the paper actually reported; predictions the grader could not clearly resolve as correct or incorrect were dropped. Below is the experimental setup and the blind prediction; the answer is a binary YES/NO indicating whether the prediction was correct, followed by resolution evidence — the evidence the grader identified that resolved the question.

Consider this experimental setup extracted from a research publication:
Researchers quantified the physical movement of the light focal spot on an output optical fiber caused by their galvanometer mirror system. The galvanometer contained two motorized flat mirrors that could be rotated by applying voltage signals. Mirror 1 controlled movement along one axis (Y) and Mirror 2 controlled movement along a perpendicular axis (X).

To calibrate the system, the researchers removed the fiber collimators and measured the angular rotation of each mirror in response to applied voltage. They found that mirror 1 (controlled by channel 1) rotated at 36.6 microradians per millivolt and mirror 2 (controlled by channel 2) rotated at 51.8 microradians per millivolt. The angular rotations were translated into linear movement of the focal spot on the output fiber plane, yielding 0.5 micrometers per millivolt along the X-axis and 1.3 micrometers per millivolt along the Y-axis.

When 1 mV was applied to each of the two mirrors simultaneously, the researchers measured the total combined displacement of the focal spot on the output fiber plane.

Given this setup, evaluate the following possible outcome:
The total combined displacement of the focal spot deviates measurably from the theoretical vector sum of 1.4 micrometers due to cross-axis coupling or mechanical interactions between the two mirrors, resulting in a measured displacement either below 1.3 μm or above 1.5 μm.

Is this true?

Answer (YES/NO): NO